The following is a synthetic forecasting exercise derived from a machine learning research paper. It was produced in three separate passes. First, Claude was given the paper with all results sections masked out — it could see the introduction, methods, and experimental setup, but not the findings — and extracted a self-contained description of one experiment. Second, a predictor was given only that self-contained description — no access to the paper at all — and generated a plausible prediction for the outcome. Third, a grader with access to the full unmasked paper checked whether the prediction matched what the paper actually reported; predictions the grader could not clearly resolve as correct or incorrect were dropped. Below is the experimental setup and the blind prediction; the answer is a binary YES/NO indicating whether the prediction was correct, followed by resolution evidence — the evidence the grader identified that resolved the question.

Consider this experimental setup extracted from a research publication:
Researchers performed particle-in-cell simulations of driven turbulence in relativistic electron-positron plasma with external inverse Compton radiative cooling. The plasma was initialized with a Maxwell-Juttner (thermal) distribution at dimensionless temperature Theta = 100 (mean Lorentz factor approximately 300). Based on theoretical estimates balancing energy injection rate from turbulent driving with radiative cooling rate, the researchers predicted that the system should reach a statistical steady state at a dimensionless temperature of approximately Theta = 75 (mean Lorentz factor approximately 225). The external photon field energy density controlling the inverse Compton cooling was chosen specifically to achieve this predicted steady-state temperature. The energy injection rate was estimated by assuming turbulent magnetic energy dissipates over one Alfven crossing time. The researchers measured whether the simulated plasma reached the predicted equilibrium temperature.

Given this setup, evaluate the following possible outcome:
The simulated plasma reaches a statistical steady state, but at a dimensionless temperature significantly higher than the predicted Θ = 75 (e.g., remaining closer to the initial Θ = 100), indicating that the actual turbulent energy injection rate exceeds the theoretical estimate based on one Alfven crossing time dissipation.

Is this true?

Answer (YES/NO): YES